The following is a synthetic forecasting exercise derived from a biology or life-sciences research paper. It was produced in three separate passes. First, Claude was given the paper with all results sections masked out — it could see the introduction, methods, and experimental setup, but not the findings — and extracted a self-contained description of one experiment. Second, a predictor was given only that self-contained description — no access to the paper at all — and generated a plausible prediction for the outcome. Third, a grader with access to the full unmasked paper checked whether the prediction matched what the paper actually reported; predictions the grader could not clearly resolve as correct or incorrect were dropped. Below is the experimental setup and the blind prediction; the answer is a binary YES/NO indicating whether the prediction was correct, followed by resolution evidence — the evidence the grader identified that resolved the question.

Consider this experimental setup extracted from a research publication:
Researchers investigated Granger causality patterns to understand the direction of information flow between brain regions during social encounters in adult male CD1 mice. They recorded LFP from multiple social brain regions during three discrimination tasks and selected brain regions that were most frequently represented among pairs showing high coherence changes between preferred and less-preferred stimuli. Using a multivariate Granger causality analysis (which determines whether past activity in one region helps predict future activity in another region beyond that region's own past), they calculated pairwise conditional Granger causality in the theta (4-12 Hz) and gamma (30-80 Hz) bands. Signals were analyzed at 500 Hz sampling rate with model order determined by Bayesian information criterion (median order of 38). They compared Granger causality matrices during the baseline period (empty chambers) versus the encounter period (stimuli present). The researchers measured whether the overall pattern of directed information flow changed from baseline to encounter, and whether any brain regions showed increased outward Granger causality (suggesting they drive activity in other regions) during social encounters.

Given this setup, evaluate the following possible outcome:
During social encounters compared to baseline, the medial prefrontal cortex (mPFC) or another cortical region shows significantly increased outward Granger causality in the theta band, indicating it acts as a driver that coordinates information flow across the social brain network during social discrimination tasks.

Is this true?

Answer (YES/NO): NO